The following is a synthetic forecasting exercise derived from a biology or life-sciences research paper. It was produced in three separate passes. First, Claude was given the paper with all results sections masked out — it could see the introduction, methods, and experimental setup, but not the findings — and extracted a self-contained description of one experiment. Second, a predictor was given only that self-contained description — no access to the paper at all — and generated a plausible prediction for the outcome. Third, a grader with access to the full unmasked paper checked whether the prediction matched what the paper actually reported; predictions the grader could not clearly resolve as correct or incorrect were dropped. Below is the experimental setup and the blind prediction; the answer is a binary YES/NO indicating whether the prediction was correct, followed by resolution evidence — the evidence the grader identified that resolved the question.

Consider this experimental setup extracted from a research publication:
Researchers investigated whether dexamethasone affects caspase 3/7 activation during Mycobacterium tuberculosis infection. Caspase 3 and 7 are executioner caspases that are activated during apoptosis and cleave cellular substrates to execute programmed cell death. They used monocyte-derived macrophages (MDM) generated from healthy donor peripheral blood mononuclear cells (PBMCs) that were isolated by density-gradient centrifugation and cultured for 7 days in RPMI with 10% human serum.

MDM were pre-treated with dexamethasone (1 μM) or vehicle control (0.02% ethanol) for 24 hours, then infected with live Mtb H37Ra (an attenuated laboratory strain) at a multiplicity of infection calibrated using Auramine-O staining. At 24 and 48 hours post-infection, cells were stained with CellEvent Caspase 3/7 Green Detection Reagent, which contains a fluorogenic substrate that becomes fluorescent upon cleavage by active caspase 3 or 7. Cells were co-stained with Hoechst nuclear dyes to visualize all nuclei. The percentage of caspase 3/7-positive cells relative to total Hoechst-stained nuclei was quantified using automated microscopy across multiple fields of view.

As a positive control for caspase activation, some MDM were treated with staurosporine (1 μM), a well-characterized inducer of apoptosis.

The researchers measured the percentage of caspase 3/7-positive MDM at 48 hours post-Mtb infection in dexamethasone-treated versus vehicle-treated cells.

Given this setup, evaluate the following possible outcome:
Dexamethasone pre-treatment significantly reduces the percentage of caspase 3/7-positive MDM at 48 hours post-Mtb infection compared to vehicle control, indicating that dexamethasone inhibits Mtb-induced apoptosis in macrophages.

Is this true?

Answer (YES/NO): YES